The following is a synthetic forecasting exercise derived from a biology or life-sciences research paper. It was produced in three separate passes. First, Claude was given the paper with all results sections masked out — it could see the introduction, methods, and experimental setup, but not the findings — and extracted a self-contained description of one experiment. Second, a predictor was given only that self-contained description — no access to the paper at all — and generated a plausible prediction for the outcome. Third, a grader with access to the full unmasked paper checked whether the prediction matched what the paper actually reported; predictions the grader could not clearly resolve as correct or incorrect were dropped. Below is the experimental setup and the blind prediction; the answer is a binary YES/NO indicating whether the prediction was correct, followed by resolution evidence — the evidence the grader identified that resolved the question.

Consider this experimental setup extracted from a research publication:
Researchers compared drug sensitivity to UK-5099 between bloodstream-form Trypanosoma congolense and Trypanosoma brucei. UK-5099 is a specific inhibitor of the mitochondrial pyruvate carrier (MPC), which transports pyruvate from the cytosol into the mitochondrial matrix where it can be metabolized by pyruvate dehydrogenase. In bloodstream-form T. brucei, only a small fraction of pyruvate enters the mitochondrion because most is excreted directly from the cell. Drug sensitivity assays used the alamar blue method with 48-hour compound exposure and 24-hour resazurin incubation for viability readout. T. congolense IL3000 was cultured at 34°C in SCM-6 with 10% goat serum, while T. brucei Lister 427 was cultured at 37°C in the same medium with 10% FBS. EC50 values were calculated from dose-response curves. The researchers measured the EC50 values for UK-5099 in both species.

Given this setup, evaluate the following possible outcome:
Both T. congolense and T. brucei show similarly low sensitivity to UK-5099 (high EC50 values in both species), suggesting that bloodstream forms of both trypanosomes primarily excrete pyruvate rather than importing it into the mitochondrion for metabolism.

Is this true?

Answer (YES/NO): NO